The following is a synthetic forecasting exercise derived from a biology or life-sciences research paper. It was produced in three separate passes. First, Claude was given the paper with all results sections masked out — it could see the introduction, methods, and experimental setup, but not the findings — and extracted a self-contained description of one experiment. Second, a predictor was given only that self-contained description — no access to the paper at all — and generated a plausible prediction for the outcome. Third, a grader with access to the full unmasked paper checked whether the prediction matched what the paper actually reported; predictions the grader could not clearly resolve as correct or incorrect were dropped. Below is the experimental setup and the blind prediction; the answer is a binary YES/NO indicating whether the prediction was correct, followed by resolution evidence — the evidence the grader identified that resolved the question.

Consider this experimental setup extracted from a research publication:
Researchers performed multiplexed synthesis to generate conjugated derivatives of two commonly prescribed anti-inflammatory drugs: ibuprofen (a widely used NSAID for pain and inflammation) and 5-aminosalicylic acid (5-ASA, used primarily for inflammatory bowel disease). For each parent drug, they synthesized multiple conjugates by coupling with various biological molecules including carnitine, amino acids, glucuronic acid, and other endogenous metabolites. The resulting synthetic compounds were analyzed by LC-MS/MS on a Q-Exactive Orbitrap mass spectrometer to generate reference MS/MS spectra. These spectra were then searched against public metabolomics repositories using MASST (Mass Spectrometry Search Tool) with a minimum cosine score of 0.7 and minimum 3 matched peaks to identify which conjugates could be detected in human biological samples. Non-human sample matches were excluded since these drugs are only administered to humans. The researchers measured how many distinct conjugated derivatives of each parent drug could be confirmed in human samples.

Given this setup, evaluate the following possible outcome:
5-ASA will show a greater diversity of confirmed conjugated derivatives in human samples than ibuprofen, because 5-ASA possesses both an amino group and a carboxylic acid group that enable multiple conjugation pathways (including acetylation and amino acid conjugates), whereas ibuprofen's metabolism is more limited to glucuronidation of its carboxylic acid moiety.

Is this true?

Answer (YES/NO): YES